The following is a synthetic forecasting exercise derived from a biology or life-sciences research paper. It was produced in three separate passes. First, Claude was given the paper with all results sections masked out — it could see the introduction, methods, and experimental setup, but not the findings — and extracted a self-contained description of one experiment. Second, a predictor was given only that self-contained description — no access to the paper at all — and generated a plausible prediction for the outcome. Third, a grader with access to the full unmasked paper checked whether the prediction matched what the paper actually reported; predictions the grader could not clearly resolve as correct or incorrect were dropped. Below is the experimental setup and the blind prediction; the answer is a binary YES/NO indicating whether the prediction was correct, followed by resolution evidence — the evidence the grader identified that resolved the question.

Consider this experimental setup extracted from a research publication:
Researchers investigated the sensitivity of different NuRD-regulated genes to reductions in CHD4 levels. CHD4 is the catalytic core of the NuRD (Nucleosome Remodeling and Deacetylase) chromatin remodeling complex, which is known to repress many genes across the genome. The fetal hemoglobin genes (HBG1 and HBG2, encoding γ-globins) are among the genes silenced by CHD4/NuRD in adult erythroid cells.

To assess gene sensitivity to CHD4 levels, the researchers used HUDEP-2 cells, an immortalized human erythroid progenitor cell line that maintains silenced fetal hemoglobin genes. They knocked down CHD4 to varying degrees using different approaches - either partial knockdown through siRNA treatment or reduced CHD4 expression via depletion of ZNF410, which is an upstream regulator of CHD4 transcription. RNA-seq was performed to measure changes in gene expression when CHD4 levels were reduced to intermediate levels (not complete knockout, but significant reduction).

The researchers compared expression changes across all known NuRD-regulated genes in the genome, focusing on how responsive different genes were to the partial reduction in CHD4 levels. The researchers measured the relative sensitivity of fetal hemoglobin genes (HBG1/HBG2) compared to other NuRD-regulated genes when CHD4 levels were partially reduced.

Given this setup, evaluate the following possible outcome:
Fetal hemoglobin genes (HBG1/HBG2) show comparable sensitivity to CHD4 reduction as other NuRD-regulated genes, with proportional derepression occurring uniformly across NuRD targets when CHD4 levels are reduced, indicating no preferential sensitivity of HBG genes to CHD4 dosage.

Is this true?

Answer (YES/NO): NO